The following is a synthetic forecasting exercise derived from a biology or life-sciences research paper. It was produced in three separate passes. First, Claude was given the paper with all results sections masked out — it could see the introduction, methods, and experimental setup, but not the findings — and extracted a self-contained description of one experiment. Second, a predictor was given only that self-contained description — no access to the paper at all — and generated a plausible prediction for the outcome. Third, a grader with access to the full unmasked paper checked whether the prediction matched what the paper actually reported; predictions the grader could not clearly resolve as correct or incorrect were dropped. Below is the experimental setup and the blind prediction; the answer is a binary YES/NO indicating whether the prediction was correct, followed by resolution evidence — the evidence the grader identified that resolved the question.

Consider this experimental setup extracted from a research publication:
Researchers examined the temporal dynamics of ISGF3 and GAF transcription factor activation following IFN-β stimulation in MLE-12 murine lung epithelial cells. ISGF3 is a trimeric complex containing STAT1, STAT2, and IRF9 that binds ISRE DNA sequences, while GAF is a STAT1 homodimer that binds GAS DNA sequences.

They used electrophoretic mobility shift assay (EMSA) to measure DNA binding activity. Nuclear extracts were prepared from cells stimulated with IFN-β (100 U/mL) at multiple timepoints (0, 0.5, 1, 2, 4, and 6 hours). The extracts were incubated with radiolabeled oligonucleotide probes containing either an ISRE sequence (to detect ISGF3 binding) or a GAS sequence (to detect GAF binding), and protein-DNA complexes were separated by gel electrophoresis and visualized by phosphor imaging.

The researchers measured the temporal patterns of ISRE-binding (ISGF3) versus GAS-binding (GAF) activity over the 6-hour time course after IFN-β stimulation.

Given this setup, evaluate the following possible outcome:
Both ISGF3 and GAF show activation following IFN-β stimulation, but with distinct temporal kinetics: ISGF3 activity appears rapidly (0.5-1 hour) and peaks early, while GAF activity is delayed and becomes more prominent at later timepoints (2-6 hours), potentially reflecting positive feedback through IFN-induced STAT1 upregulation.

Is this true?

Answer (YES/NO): NO